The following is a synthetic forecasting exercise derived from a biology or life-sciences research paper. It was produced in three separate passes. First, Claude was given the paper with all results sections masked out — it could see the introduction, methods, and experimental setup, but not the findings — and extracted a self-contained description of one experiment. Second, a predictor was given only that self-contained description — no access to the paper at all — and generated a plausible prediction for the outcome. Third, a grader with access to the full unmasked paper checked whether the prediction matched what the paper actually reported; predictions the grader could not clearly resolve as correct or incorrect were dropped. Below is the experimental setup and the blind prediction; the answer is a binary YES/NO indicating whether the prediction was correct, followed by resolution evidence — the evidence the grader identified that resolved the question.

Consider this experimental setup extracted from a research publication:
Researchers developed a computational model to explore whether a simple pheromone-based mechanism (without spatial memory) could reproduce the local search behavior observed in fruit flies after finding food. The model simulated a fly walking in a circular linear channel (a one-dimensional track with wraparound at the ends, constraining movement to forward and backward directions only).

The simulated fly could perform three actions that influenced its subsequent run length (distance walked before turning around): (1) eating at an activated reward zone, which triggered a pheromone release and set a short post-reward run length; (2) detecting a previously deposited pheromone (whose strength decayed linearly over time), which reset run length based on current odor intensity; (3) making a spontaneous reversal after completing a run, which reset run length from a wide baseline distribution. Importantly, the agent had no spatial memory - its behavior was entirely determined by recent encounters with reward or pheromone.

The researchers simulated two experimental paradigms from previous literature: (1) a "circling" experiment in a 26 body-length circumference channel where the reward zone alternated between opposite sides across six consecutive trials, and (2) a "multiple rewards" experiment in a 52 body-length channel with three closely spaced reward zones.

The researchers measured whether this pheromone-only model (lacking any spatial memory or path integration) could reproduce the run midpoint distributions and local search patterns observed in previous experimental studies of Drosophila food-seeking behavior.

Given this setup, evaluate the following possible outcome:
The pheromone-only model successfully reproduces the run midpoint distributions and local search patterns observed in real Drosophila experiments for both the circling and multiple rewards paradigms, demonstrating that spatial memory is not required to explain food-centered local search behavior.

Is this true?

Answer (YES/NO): YES